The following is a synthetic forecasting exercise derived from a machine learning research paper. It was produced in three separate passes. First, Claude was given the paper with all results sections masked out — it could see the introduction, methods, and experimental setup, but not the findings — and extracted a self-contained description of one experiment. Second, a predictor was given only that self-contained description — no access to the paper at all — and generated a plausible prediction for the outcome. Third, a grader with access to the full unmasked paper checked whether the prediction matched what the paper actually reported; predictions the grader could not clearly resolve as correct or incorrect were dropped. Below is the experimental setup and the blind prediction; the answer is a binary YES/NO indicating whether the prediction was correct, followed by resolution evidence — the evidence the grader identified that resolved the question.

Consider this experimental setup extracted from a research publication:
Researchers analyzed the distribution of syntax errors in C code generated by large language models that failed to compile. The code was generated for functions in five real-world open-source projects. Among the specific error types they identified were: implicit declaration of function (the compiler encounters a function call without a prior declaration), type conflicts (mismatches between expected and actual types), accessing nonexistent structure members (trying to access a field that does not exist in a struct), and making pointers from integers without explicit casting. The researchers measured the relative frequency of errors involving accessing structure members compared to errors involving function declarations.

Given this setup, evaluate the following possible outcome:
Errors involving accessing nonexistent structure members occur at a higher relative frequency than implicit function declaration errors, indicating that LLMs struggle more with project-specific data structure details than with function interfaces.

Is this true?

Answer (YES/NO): NO